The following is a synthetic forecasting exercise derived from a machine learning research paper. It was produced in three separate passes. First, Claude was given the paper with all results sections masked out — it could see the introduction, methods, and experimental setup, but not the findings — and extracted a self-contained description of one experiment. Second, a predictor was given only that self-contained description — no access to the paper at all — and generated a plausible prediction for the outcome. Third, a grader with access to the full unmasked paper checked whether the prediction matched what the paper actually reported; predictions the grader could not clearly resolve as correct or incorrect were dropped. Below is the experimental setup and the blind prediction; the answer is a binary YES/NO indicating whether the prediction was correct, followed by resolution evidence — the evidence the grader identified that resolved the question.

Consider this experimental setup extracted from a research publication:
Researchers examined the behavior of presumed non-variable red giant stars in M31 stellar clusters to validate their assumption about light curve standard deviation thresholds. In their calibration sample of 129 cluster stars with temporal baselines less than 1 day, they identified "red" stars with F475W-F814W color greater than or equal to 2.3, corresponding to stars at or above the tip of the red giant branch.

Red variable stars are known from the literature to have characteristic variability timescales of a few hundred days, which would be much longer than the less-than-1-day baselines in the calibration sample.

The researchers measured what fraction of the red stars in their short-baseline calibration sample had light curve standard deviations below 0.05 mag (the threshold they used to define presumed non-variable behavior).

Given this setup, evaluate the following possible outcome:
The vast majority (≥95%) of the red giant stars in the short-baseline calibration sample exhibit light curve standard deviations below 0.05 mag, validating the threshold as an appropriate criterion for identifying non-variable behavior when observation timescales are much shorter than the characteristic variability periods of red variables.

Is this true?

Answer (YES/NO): NO